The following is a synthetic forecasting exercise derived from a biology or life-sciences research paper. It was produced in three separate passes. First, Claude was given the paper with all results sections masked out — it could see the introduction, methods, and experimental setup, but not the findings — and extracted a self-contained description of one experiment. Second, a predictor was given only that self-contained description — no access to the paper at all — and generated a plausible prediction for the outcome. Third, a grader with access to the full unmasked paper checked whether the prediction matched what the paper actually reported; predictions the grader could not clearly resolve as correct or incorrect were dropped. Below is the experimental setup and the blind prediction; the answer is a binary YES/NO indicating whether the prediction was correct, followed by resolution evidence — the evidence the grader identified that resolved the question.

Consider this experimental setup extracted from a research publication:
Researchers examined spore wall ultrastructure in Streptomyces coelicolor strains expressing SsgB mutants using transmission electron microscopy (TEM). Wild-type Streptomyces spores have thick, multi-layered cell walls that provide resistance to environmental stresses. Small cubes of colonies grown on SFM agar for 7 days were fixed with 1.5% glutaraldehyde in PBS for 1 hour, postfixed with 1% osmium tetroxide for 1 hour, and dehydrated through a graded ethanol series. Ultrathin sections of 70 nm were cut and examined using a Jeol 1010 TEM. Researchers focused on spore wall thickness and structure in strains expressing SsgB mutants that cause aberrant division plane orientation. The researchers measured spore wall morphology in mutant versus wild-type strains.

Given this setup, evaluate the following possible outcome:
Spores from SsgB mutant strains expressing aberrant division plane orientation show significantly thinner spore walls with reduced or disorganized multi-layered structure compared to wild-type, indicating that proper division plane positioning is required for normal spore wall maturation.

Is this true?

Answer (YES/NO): NO